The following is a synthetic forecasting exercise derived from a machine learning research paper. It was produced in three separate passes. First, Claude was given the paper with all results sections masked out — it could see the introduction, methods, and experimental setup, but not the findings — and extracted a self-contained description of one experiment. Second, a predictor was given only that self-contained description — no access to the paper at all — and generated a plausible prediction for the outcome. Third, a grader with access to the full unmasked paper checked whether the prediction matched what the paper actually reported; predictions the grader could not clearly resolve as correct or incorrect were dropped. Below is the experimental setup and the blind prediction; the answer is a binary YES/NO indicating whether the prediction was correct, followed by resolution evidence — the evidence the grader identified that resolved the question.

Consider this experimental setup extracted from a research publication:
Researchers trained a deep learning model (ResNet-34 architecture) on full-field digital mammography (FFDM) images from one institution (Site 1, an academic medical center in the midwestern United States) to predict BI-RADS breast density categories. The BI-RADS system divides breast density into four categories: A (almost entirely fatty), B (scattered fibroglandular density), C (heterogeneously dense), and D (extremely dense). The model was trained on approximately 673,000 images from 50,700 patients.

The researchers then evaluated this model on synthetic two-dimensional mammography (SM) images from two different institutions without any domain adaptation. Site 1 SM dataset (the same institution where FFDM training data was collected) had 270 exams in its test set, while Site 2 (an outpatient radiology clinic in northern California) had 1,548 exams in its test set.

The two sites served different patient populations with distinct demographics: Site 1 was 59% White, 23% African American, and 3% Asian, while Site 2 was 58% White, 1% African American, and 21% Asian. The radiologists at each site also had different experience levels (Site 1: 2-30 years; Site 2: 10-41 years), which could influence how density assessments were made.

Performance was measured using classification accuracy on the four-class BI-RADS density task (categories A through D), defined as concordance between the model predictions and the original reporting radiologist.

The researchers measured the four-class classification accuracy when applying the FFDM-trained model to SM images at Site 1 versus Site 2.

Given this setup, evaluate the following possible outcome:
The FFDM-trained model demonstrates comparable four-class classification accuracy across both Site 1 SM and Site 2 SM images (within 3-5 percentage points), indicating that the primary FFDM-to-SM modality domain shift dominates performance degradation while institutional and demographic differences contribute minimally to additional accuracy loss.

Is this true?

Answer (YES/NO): YES